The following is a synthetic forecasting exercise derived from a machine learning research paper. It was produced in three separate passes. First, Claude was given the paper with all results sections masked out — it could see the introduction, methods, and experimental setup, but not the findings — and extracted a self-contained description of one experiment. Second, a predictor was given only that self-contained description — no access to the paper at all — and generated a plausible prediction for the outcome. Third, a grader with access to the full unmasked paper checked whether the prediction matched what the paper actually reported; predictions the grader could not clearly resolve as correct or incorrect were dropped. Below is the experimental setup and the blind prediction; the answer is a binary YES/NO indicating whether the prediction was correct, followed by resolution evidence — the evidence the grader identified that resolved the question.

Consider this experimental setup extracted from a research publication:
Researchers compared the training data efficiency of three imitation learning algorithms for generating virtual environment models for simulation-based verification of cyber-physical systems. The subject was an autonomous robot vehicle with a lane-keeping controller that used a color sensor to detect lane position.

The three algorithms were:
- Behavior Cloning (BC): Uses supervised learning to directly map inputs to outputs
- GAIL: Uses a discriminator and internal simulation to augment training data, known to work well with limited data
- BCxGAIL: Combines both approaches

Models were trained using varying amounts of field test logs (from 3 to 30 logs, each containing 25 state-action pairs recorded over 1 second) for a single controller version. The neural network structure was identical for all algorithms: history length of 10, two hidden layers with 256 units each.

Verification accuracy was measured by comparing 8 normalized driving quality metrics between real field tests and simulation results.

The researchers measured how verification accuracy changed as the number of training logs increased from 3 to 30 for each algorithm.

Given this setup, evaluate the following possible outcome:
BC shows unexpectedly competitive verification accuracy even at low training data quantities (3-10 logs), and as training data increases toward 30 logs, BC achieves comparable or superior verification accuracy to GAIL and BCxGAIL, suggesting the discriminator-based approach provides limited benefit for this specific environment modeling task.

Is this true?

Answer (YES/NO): NO